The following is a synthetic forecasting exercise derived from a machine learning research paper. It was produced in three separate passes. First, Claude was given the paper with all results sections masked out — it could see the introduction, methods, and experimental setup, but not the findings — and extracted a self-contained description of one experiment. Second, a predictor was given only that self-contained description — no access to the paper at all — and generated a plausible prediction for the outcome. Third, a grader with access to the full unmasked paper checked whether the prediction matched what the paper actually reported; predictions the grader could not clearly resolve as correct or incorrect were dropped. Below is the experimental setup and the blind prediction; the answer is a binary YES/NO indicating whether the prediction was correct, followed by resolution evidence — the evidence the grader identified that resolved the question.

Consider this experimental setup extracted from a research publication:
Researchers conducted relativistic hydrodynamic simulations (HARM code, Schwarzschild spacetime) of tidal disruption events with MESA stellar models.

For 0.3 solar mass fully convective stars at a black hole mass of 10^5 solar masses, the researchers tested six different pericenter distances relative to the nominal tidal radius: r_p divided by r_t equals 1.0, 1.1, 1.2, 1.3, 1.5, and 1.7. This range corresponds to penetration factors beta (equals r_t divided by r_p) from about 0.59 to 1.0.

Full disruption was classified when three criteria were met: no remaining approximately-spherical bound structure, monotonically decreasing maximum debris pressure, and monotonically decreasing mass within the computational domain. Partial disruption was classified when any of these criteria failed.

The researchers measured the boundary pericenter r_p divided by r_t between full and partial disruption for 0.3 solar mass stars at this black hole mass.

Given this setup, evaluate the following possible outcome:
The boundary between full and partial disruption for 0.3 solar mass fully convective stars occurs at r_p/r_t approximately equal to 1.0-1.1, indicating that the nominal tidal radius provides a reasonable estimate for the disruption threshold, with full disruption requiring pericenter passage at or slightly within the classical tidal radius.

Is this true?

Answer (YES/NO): NO